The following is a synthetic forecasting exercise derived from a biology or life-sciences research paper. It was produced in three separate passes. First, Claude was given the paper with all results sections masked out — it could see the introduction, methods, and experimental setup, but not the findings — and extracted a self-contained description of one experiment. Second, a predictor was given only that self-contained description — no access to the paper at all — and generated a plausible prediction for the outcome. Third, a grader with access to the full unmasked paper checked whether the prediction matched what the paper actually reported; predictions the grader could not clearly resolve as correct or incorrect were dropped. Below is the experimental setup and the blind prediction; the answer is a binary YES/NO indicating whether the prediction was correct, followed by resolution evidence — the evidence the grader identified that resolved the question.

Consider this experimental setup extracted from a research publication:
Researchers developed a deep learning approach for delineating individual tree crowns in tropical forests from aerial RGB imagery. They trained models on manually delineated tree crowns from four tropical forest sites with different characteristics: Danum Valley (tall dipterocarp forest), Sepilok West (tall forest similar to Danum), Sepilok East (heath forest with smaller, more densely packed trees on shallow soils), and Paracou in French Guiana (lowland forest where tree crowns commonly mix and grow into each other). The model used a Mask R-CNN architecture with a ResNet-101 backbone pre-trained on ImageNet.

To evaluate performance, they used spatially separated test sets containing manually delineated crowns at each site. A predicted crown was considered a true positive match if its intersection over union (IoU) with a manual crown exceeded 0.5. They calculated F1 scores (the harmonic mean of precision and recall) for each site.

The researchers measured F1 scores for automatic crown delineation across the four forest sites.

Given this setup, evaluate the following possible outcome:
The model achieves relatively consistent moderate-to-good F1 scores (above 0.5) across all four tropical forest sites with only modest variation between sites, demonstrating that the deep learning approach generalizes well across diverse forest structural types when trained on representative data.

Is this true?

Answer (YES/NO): NO